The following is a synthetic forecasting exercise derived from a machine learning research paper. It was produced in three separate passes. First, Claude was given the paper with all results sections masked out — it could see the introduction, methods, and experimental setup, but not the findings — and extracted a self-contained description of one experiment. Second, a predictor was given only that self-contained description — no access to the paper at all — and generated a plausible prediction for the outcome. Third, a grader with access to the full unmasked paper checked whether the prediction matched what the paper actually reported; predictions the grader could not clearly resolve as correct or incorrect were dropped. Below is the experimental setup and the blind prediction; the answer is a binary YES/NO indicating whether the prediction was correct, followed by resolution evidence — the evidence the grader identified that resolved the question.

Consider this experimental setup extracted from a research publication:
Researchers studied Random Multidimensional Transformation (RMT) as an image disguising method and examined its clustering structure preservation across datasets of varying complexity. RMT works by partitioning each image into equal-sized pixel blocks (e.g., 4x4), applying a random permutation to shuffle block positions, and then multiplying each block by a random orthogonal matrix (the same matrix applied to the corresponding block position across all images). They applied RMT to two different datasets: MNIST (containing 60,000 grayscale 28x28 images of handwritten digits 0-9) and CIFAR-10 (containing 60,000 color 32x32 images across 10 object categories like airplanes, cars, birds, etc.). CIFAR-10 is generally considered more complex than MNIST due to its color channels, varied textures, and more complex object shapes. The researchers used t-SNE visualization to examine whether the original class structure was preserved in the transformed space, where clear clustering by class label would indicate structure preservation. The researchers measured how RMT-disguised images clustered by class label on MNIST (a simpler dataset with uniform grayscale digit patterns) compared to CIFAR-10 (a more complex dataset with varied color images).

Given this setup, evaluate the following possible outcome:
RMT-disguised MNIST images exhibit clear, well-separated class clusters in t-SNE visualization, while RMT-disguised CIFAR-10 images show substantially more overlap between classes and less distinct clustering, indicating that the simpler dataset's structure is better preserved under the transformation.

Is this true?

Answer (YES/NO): YES